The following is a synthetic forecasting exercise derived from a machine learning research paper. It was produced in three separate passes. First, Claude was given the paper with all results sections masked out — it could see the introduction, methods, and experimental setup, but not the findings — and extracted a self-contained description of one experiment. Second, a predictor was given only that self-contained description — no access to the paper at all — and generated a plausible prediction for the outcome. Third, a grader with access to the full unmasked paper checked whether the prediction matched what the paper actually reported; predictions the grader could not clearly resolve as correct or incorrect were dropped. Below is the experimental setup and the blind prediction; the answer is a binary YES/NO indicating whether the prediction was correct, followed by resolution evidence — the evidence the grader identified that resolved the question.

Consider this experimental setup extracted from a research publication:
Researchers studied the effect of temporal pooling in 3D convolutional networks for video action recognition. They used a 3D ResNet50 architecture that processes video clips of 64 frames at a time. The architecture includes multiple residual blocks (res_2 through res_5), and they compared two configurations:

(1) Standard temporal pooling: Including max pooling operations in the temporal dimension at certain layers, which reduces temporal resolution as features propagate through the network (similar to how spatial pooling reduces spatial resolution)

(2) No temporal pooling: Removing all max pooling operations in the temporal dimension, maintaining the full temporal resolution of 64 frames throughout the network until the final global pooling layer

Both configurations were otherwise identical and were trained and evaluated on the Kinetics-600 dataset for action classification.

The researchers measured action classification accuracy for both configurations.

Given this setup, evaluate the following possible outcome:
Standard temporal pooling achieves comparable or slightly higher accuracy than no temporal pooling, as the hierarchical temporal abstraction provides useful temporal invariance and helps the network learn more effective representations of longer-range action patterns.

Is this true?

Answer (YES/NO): NO